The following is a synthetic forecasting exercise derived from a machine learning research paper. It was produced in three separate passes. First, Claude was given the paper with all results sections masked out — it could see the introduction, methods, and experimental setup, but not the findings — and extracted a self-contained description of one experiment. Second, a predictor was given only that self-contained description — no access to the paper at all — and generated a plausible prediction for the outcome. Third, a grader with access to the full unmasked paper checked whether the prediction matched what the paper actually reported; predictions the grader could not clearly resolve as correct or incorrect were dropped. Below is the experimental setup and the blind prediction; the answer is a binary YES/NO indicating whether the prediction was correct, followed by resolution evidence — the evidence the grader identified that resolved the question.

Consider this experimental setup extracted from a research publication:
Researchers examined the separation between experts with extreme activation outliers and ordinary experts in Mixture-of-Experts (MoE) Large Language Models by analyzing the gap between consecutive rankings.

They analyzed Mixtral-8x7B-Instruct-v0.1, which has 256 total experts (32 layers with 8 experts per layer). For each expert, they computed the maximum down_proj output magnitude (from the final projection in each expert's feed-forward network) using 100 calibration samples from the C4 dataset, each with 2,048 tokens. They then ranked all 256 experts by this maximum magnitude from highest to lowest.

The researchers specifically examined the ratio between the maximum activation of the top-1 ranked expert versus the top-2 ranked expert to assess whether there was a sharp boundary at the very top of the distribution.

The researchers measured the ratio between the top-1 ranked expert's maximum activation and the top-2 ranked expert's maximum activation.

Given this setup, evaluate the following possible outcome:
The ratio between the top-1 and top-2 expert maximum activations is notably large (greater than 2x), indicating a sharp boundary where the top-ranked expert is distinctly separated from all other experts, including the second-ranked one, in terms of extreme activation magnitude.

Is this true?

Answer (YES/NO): YES